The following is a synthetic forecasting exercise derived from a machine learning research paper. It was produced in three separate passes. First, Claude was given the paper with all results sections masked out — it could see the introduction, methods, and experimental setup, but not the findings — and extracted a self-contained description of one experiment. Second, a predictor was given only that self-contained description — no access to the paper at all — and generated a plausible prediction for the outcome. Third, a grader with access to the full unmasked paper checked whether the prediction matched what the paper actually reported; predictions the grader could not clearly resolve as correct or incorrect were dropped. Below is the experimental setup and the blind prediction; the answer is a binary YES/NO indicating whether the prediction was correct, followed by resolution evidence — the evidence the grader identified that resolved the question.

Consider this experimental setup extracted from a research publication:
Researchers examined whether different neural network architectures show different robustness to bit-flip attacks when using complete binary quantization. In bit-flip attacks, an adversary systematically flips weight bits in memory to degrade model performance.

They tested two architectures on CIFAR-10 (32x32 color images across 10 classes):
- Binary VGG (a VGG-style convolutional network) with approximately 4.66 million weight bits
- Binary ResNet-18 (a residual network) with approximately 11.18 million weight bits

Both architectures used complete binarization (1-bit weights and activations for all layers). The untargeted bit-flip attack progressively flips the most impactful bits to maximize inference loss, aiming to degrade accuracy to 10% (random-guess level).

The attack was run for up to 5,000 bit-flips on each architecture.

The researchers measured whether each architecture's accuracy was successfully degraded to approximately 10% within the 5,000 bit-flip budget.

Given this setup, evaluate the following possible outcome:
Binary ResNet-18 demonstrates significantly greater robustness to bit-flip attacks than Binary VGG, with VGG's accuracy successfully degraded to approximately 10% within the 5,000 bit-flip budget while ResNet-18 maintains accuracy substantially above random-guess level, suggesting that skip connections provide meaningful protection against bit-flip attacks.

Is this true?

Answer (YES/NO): YES